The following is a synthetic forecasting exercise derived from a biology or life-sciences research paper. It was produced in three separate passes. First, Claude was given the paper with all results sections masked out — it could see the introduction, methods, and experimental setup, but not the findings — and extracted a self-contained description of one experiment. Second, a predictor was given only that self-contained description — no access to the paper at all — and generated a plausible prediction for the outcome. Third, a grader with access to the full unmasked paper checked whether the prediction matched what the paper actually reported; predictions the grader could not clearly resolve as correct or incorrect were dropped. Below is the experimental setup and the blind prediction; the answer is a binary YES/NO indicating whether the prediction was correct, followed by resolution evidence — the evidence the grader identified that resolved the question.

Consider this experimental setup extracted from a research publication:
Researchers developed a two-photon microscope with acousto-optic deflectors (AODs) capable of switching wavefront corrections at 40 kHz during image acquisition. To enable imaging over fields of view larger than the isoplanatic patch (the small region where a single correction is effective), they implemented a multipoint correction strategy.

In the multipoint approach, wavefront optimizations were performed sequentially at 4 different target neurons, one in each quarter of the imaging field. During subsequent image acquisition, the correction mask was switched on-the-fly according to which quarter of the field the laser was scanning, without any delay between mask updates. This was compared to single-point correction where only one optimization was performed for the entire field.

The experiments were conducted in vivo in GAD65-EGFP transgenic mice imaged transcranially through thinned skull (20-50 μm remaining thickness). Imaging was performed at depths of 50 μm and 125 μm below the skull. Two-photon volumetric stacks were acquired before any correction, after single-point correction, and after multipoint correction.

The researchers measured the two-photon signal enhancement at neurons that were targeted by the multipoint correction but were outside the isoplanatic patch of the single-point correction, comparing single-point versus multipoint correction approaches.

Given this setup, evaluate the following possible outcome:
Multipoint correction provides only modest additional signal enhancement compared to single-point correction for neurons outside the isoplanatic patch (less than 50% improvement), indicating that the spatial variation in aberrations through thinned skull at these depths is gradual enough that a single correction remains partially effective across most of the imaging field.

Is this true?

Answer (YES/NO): NO